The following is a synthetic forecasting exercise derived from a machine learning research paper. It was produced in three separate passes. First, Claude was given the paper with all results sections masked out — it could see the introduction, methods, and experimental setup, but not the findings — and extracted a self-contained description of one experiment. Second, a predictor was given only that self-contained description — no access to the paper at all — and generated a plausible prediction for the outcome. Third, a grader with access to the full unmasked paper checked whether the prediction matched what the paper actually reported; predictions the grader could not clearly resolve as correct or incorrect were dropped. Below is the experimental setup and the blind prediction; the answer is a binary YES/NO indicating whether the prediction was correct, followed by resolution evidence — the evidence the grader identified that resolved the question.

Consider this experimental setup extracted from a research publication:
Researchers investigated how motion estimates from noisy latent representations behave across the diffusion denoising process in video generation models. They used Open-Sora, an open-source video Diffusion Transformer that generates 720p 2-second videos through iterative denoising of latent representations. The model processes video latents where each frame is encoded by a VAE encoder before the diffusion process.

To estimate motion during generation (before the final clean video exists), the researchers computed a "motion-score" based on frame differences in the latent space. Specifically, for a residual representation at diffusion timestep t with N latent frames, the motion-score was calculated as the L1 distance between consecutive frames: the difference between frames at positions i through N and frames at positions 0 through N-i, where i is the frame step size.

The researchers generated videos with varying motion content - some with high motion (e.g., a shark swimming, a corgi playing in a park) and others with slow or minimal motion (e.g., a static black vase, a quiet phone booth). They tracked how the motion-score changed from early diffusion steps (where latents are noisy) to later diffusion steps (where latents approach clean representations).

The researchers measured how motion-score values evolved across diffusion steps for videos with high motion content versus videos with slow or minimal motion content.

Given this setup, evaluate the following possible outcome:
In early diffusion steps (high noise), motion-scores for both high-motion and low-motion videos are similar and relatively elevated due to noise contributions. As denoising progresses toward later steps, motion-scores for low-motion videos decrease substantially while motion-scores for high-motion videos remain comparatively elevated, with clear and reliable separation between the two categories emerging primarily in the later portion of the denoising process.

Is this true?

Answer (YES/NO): NO